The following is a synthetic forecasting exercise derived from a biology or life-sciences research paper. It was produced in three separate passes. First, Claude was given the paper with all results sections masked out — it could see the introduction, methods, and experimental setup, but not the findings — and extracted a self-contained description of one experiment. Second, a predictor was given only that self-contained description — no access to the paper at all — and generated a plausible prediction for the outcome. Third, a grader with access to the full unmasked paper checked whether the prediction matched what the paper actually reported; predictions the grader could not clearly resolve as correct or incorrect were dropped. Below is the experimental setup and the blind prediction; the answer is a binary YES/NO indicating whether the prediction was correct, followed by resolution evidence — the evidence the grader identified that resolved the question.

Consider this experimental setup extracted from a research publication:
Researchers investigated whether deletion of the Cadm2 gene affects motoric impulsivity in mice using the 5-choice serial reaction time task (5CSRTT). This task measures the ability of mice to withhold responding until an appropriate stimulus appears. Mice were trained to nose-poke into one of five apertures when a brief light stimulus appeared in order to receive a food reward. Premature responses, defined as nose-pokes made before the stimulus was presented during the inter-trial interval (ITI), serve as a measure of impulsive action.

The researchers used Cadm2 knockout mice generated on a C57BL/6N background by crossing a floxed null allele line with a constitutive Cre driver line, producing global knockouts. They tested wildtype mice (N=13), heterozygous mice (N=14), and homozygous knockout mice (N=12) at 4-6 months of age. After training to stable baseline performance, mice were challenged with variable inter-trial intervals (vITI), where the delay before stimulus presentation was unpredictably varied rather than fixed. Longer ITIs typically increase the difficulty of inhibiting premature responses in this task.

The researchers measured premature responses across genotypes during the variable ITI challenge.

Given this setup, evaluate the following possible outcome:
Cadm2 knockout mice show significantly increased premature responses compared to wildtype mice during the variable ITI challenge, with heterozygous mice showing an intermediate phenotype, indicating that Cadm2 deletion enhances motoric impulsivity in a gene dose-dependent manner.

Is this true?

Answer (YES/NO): NO